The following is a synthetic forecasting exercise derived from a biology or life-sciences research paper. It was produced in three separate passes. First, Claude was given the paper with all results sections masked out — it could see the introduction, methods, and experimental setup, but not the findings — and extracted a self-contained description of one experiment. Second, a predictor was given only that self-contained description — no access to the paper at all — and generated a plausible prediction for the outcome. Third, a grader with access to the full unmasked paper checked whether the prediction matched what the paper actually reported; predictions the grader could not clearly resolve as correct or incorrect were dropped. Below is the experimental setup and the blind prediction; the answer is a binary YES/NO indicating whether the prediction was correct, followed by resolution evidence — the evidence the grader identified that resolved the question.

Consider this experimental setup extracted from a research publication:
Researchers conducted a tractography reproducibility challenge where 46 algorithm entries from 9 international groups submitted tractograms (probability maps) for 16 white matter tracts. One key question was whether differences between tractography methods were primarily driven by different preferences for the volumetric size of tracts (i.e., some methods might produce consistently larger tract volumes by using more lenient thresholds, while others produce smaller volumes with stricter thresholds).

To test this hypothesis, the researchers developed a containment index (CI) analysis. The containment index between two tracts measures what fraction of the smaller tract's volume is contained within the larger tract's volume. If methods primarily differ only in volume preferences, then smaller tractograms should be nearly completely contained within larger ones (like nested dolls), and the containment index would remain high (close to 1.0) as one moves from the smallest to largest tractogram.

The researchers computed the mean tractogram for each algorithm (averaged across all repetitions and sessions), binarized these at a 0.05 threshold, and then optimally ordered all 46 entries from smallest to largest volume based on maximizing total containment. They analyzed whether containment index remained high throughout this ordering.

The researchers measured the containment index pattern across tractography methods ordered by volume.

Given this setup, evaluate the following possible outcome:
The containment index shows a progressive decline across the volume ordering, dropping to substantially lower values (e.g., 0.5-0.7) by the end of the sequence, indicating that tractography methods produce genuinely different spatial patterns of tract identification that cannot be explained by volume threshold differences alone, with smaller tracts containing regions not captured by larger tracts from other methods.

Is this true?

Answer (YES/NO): NO